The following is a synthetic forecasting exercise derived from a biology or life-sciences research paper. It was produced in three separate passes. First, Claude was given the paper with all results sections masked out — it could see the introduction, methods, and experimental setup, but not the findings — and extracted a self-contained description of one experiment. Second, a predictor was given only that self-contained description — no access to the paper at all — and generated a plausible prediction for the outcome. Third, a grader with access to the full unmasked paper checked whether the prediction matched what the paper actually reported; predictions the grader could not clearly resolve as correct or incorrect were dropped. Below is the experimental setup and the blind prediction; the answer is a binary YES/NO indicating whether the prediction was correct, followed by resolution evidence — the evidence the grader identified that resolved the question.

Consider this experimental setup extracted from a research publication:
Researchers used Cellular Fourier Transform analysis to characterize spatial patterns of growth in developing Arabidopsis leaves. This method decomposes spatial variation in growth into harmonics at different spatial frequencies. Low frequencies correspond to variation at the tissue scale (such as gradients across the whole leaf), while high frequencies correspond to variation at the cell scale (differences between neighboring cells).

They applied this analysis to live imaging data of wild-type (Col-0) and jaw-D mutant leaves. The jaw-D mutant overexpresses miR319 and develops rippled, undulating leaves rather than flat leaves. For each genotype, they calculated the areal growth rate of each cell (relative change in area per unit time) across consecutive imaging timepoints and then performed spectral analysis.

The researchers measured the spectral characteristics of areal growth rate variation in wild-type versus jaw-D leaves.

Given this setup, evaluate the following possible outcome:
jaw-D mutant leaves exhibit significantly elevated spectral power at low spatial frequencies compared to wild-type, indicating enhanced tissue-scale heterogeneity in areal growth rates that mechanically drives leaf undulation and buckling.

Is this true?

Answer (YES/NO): NO